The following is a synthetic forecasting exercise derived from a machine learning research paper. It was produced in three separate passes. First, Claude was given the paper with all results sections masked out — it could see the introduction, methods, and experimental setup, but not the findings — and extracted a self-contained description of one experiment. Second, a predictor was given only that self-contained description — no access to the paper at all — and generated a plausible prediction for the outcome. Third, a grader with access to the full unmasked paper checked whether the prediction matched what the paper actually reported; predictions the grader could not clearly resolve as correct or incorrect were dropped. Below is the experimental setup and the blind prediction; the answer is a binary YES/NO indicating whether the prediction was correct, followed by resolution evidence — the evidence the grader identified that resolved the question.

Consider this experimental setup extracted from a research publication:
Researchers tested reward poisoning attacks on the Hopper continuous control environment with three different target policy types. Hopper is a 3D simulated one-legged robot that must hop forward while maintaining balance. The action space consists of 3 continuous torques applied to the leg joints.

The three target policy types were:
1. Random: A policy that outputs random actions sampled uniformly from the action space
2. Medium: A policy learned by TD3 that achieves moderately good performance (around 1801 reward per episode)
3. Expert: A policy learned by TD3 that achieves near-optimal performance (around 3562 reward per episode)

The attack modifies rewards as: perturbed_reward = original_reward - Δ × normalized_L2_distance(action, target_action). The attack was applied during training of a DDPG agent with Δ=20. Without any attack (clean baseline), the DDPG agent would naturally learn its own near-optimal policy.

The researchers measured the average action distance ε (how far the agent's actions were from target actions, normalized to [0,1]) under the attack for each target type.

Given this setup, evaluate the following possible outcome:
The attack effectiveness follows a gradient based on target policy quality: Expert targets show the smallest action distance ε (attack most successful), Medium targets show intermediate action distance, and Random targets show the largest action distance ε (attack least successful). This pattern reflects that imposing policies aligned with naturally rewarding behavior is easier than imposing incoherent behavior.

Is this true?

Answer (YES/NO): NO